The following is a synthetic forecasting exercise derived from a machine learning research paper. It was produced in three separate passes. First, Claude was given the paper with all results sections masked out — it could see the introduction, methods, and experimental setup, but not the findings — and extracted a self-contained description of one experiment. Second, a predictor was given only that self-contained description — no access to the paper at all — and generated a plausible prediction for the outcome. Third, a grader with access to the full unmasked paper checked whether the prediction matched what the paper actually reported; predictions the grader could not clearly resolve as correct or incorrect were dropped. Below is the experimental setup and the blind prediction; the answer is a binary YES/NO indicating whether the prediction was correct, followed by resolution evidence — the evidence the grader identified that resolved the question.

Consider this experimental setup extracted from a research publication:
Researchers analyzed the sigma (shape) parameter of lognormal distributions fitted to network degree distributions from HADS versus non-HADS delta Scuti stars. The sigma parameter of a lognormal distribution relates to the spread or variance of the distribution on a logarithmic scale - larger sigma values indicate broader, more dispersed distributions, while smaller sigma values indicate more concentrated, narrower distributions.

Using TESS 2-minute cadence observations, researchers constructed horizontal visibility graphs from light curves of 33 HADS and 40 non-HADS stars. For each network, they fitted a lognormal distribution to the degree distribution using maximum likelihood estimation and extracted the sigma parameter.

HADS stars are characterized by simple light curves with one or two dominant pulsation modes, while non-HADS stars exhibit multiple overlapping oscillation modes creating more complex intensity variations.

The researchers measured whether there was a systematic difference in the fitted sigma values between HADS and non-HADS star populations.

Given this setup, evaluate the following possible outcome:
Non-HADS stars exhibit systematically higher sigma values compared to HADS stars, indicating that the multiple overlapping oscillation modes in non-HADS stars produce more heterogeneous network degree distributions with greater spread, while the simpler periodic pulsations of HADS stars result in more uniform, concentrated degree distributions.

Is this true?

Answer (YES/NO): YES